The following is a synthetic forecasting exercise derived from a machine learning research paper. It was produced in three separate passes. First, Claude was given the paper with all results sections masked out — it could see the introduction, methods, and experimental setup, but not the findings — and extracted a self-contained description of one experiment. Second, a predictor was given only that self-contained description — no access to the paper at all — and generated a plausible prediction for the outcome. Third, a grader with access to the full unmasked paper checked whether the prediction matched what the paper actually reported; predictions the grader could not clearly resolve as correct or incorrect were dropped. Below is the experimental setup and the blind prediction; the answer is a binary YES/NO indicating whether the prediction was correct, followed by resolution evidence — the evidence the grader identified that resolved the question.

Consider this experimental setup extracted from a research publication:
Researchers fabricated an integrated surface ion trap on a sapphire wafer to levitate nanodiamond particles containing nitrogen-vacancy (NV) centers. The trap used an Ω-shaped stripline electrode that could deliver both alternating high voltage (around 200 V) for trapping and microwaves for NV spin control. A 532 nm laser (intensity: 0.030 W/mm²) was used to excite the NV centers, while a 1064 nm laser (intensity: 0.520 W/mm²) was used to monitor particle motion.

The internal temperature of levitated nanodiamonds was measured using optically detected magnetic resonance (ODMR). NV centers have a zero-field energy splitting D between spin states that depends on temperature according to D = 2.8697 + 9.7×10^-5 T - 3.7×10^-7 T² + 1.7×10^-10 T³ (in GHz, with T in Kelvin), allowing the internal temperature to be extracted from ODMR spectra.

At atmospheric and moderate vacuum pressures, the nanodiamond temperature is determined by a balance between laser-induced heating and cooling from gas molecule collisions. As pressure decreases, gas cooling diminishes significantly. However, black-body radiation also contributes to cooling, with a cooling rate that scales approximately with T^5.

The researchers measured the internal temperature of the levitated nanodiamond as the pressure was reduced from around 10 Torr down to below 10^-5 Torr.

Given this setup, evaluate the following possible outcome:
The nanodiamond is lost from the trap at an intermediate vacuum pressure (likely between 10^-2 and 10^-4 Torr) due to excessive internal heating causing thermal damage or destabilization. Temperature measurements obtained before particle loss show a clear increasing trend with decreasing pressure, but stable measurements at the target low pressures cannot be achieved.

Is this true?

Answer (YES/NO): NO